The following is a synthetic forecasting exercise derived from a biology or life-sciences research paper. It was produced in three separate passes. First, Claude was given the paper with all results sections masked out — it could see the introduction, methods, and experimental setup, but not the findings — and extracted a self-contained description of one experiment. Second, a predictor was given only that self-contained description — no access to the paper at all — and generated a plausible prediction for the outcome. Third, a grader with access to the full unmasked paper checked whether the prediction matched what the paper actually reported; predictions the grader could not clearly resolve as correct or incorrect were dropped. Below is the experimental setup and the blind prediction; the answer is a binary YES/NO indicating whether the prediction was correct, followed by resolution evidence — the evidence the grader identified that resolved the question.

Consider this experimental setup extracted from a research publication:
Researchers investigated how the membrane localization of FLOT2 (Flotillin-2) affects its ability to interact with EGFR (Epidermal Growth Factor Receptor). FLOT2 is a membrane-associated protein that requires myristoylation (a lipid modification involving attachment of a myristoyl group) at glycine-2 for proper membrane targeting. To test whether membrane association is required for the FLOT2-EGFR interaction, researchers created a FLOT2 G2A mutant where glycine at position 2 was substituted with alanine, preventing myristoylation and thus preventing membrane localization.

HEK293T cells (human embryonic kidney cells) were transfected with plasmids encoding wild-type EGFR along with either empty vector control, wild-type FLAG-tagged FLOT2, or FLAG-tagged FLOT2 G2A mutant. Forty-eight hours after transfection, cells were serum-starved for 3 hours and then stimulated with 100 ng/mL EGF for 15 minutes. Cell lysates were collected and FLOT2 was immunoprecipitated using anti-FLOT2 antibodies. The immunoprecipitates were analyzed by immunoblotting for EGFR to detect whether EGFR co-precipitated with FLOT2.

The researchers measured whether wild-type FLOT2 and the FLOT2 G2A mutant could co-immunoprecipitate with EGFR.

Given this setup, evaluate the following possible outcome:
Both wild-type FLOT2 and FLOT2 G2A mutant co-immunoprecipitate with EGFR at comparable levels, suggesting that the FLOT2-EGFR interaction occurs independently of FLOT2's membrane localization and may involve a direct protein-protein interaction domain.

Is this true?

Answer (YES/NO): NO